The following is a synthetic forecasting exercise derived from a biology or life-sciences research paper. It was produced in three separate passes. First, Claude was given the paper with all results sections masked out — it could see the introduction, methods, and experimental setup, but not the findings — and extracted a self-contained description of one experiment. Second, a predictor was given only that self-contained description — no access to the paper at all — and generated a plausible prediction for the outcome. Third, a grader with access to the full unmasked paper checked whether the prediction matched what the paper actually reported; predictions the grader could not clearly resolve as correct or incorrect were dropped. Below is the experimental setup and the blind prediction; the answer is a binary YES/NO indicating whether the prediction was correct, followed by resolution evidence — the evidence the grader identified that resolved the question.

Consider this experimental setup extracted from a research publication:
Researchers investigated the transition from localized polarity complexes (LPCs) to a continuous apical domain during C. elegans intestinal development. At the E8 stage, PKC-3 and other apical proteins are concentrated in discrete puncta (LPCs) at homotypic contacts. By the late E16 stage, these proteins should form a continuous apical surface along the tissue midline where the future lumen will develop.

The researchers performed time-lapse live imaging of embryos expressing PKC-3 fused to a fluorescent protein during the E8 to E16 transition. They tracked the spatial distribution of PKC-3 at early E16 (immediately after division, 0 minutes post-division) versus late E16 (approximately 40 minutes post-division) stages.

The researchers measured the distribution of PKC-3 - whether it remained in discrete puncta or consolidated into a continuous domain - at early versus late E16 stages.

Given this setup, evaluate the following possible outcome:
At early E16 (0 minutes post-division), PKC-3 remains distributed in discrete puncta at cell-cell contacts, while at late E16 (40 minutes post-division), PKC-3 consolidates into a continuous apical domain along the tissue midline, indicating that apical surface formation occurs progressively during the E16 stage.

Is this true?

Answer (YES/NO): YES